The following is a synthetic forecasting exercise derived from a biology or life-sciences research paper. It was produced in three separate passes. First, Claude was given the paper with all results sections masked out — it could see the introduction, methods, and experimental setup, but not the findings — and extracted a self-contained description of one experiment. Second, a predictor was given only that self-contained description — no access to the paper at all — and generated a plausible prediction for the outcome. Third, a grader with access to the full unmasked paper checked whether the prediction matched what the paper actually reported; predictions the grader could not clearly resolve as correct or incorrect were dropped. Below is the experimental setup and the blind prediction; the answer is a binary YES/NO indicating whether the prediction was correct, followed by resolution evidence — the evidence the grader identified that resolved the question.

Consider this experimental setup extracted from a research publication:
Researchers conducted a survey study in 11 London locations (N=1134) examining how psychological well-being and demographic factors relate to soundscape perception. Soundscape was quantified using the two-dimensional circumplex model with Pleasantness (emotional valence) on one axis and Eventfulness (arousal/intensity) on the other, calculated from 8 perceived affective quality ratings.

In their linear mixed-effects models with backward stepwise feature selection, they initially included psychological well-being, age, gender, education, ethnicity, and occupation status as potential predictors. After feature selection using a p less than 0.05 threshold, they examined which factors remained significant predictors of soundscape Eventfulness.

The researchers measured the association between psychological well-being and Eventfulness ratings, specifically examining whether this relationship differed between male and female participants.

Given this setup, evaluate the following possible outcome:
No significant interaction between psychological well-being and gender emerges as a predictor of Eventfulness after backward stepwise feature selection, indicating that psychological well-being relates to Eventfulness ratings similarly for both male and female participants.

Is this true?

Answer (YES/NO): NO